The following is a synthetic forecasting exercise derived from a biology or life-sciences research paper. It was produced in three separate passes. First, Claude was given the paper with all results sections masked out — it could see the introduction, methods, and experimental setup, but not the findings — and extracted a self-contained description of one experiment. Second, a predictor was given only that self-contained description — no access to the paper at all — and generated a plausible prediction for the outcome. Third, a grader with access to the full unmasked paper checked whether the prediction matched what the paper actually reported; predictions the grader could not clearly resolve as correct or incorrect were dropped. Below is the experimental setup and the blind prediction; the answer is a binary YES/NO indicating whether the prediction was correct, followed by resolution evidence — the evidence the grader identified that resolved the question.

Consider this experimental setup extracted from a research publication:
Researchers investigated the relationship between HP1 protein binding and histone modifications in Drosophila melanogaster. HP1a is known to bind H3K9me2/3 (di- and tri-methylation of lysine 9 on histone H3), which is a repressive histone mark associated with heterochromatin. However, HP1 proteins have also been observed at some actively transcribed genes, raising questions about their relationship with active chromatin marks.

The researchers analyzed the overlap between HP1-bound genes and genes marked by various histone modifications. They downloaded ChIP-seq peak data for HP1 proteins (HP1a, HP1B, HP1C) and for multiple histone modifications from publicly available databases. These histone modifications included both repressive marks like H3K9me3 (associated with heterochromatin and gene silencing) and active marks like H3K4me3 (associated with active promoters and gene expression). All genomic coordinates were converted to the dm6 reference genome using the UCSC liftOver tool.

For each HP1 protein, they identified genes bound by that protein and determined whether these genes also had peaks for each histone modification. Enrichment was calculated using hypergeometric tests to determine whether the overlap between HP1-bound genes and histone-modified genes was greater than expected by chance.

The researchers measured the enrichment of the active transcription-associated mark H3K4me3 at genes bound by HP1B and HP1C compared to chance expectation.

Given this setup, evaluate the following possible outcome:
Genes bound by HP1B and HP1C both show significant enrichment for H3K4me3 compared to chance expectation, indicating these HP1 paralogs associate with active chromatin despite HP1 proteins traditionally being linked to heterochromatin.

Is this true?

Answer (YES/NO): YES